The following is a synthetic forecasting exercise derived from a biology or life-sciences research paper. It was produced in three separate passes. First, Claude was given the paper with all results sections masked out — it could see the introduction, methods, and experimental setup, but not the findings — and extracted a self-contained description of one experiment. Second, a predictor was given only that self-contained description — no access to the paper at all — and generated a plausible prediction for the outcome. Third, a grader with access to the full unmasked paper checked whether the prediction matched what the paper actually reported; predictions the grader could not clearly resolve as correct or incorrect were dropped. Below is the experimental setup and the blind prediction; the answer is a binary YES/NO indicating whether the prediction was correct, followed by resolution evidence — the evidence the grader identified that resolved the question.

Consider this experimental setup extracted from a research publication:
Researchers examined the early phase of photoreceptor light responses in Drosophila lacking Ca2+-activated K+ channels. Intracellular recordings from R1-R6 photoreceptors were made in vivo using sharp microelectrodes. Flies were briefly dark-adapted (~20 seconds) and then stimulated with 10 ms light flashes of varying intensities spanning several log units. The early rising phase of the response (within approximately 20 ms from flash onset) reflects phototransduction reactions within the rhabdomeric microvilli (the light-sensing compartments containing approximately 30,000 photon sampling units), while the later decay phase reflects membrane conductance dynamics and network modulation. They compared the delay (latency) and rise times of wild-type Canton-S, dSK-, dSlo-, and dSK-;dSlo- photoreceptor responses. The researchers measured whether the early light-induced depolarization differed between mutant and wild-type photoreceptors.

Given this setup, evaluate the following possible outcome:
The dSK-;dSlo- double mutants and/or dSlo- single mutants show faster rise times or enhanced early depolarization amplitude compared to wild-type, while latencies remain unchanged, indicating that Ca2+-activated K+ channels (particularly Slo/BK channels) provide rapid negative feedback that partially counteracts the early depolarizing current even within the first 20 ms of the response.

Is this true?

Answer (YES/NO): NO